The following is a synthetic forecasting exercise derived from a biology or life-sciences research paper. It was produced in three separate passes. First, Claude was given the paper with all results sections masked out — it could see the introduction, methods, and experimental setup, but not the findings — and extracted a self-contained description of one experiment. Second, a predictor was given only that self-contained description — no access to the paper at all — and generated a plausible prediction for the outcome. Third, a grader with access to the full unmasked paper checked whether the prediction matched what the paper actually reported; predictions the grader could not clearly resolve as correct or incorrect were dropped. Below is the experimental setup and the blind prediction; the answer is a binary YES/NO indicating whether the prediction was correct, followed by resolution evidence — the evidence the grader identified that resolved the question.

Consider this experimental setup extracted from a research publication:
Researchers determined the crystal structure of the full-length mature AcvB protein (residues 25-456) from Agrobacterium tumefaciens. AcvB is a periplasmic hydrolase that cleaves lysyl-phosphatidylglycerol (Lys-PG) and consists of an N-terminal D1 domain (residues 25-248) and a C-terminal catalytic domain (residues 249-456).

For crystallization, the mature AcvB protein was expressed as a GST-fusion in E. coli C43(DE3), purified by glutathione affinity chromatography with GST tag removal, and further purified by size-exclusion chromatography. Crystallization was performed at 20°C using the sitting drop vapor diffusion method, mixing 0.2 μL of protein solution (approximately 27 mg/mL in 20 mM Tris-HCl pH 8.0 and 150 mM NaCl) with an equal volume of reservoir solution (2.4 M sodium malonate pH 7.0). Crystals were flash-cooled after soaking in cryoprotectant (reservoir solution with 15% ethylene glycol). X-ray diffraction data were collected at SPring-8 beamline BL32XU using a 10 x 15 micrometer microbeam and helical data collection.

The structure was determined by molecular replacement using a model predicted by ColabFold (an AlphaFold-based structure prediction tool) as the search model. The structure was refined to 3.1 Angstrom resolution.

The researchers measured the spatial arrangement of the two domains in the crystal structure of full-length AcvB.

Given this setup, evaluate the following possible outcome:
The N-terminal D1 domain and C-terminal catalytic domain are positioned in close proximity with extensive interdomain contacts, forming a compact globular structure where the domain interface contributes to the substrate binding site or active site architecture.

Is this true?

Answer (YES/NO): NO